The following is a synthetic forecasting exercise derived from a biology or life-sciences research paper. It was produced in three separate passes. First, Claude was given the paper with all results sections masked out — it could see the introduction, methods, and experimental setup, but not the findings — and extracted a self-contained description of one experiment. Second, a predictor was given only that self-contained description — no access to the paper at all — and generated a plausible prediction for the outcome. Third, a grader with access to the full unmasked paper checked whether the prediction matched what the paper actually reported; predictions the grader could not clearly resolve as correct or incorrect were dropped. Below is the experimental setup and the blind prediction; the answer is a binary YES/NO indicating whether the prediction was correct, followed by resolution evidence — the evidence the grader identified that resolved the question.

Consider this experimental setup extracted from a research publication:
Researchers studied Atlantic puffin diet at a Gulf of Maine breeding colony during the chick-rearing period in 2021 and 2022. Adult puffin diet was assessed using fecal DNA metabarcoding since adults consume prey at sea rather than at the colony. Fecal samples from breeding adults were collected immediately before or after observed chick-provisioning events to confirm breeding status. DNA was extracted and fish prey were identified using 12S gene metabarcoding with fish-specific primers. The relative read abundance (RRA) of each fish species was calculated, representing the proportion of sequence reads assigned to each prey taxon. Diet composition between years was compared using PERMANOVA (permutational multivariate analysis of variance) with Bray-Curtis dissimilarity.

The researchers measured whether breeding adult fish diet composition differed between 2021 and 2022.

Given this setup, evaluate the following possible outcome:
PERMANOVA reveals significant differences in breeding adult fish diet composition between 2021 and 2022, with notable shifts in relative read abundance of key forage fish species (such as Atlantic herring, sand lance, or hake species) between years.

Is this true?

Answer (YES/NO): YES